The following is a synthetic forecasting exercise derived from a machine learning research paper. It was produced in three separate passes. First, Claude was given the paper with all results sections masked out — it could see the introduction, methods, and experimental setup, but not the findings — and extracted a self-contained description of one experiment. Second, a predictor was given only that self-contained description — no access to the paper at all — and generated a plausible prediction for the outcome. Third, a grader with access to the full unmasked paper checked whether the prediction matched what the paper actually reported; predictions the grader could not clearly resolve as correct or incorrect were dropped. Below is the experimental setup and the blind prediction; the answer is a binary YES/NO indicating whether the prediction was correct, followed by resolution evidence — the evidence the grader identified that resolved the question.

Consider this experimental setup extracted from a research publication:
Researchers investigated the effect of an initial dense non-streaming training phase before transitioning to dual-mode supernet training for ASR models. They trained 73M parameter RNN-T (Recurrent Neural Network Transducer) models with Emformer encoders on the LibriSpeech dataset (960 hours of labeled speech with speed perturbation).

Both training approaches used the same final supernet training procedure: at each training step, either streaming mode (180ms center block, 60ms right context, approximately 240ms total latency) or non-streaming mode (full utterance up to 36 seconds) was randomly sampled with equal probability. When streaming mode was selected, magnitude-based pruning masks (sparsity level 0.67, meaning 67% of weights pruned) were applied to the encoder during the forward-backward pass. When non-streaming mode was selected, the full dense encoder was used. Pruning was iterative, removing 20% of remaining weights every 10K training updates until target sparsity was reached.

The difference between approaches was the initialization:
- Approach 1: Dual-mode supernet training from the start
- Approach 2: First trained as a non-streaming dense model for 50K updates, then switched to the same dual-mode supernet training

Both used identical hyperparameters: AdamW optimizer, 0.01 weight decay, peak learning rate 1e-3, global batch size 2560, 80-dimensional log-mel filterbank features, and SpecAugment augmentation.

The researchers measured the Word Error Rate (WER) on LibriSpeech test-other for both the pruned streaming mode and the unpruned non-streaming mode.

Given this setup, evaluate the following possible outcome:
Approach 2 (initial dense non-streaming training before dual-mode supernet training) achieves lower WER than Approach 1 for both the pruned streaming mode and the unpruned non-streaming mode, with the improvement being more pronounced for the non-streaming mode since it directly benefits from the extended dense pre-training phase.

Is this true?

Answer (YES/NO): YES